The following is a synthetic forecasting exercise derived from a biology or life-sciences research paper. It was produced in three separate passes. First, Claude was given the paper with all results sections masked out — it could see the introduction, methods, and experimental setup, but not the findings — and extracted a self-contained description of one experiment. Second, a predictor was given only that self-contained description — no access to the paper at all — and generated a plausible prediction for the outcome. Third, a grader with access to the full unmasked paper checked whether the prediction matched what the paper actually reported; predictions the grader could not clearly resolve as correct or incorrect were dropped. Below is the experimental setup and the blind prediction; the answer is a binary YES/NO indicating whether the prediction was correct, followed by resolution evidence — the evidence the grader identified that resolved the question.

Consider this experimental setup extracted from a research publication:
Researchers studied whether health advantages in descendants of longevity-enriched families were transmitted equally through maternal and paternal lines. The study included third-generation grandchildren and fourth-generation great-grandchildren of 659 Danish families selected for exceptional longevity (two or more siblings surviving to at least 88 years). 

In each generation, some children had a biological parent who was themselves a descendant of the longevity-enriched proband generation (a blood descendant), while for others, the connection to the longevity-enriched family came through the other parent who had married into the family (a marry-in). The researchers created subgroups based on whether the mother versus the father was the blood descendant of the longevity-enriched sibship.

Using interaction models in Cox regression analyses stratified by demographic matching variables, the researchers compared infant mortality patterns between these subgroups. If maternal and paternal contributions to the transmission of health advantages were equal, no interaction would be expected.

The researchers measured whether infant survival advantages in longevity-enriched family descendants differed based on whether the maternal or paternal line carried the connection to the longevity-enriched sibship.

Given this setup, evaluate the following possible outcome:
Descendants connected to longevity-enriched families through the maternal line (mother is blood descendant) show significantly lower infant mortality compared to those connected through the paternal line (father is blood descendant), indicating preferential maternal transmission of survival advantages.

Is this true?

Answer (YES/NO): NO